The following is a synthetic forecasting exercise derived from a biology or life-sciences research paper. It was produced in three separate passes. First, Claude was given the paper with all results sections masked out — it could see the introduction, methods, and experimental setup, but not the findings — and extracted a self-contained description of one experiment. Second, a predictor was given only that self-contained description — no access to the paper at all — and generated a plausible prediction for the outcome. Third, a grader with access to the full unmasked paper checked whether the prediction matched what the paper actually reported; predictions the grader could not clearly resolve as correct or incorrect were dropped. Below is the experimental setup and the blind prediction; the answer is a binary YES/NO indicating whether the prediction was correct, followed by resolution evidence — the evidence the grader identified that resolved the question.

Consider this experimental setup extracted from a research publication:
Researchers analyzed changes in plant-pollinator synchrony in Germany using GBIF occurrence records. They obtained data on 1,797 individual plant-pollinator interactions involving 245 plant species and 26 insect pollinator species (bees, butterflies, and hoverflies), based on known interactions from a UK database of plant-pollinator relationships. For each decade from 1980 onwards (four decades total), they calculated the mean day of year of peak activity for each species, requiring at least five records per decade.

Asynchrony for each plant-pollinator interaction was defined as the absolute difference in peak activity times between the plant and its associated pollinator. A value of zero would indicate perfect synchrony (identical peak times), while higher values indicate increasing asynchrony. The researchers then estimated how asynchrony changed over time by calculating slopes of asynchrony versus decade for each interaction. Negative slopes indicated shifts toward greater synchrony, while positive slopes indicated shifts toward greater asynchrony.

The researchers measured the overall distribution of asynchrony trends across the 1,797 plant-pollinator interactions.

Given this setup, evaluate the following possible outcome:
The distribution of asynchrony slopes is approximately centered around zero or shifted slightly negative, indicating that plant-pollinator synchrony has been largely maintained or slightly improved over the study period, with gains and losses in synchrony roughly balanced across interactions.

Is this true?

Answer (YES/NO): NO